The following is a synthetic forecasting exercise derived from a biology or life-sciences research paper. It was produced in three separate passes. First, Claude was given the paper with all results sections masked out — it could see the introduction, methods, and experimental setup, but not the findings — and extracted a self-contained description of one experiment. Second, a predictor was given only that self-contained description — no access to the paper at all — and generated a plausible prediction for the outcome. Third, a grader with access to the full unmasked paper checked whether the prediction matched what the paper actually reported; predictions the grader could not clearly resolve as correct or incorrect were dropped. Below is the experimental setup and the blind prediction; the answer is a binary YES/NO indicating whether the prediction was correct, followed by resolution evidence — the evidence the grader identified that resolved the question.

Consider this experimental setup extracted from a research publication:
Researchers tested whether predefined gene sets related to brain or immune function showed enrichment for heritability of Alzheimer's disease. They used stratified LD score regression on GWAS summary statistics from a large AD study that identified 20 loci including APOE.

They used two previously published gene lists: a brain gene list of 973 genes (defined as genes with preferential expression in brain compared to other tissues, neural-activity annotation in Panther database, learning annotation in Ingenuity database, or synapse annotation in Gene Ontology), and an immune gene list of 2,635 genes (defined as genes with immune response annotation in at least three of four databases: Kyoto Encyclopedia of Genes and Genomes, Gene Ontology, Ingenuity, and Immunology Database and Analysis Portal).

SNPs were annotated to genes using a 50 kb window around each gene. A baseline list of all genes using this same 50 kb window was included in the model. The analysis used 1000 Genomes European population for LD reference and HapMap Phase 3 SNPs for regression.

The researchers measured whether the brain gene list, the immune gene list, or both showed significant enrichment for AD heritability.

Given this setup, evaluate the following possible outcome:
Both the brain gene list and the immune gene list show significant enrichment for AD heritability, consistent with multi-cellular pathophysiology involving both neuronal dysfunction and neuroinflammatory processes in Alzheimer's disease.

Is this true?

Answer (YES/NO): NO